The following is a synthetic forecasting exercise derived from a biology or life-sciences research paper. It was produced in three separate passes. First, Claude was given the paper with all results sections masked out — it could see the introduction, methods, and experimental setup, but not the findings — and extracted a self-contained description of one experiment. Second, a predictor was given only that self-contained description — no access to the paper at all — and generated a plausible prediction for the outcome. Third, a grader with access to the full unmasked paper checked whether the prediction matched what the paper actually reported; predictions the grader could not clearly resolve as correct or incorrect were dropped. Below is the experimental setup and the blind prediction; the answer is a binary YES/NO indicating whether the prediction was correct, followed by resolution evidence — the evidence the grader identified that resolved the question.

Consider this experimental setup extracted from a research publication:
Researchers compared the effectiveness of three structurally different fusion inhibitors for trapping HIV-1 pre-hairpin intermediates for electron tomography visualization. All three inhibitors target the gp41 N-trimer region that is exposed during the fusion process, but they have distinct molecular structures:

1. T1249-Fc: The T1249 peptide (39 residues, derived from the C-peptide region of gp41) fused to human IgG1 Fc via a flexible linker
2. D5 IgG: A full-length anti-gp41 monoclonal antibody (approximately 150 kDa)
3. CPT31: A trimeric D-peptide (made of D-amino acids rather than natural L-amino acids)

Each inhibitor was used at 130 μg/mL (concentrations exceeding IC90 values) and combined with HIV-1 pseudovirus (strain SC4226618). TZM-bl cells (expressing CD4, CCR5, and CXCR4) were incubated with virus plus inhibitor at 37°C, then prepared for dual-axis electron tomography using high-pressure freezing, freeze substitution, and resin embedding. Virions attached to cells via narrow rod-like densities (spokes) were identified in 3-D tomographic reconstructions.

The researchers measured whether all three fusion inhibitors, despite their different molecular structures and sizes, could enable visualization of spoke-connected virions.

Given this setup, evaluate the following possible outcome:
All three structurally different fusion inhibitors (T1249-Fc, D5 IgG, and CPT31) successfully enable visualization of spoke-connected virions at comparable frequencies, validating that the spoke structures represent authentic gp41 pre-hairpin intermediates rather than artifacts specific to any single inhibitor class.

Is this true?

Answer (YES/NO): YES